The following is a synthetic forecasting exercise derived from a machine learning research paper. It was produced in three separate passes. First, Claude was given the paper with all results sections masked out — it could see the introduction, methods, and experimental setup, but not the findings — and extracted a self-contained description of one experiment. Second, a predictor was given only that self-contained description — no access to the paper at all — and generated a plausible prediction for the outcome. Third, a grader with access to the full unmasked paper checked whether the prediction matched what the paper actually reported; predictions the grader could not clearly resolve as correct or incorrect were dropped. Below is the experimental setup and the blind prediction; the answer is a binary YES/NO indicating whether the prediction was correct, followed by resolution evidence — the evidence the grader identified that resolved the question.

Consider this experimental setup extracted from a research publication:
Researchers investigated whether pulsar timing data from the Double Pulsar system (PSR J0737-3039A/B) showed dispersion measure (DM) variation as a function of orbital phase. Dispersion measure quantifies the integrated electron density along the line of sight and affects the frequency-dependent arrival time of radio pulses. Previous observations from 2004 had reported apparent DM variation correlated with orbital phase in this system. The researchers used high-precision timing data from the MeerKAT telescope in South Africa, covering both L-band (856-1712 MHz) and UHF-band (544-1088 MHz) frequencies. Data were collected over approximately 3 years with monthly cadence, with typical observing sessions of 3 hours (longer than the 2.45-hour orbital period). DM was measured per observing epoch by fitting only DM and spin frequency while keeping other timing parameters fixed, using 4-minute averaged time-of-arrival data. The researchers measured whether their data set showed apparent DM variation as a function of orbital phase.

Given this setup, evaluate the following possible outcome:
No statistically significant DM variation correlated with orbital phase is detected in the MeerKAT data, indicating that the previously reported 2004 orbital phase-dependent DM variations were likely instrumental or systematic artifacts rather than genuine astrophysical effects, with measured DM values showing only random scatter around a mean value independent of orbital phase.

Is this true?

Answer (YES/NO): YES